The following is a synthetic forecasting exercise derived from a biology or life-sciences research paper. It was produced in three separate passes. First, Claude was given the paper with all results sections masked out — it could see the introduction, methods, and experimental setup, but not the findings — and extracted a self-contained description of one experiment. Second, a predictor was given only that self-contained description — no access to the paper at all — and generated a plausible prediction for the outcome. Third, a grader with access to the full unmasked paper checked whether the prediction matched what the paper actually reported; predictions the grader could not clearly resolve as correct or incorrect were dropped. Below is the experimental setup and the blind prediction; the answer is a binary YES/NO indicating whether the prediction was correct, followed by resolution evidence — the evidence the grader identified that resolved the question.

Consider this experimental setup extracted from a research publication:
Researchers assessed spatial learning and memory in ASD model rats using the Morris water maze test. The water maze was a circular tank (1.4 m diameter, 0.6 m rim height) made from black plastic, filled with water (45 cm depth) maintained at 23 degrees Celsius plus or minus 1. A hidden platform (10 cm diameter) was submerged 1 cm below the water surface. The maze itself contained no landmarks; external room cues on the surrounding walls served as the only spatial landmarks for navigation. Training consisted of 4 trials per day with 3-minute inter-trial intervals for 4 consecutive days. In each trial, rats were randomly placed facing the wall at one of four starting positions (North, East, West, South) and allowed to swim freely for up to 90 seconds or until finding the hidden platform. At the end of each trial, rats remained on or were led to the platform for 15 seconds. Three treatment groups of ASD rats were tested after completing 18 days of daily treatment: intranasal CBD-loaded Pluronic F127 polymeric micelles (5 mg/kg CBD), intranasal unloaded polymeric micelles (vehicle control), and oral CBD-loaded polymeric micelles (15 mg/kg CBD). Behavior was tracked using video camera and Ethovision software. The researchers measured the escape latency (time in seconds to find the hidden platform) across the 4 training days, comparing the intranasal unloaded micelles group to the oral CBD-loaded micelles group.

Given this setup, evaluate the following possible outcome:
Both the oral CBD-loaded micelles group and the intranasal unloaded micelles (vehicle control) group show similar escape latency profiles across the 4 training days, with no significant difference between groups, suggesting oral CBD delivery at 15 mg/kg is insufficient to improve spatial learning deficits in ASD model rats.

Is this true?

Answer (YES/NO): YES